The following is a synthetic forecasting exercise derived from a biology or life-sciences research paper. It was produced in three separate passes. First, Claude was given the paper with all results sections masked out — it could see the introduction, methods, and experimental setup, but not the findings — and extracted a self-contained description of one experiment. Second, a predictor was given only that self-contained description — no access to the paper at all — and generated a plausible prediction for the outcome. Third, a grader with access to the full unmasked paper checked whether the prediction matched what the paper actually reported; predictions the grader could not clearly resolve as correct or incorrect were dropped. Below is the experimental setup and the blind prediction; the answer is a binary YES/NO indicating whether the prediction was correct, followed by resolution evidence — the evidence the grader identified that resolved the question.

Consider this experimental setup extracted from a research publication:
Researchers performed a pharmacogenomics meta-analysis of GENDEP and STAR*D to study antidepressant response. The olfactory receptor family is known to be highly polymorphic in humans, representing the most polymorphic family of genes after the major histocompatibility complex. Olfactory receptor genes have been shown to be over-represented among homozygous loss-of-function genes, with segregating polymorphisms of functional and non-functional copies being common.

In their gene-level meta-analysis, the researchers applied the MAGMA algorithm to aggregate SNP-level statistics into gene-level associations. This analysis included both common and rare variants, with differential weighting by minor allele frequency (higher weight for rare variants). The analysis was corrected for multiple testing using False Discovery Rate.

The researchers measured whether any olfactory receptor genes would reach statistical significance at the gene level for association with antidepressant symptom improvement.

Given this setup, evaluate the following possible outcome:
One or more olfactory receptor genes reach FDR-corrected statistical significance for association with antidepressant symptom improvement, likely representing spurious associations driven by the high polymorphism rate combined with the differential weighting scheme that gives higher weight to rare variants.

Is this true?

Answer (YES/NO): YES